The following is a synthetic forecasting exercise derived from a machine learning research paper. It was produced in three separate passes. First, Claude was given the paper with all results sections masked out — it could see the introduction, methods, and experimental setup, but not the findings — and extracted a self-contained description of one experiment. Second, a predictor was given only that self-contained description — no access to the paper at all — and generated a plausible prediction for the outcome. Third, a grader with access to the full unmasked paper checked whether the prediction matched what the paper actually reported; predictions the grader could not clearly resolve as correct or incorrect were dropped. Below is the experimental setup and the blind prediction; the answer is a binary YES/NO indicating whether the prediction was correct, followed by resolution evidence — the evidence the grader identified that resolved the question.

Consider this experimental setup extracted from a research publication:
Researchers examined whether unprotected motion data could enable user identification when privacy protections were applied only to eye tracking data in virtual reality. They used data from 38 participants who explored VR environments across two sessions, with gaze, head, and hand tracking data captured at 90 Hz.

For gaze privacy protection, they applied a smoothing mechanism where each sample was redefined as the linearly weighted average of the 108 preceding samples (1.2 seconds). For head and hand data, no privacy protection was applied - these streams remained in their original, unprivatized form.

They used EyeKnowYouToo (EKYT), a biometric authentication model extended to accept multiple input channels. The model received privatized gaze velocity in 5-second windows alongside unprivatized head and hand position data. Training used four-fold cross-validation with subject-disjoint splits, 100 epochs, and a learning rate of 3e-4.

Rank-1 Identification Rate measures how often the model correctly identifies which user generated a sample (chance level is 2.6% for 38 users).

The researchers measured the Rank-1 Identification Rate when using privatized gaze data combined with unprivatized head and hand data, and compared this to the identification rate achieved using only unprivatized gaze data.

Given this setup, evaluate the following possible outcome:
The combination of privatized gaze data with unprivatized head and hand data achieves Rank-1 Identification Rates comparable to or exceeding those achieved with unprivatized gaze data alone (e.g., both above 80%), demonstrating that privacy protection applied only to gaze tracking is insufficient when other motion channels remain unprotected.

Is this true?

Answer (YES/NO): NO